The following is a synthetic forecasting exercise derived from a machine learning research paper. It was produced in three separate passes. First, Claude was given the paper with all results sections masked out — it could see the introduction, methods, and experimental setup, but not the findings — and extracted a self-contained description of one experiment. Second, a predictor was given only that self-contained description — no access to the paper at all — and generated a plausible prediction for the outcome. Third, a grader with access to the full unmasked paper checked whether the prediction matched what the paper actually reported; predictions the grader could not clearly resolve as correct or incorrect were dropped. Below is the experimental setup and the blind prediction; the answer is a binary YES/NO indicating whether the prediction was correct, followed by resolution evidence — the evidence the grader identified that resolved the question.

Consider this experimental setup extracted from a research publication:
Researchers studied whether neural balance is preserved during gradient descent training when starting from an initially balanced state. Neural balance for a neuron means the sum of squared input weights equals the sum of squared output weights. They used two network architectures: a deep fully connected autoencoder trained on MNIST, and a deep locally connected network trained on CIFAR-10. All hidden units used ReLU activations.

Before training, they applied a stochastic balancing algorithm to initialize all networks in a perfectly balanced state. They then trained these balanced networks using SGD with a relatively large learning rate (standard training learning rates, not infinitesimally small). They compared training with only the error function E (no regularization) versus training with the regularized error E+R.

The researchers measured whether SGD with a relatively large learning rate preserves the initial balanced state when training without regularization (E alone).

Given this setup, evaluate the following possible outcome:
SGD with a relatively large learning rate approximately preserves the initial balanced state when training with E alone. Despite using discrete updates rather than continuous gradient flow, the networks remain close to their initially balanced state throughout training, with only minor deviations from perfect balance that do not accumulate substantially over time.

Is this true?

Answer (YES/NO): NO